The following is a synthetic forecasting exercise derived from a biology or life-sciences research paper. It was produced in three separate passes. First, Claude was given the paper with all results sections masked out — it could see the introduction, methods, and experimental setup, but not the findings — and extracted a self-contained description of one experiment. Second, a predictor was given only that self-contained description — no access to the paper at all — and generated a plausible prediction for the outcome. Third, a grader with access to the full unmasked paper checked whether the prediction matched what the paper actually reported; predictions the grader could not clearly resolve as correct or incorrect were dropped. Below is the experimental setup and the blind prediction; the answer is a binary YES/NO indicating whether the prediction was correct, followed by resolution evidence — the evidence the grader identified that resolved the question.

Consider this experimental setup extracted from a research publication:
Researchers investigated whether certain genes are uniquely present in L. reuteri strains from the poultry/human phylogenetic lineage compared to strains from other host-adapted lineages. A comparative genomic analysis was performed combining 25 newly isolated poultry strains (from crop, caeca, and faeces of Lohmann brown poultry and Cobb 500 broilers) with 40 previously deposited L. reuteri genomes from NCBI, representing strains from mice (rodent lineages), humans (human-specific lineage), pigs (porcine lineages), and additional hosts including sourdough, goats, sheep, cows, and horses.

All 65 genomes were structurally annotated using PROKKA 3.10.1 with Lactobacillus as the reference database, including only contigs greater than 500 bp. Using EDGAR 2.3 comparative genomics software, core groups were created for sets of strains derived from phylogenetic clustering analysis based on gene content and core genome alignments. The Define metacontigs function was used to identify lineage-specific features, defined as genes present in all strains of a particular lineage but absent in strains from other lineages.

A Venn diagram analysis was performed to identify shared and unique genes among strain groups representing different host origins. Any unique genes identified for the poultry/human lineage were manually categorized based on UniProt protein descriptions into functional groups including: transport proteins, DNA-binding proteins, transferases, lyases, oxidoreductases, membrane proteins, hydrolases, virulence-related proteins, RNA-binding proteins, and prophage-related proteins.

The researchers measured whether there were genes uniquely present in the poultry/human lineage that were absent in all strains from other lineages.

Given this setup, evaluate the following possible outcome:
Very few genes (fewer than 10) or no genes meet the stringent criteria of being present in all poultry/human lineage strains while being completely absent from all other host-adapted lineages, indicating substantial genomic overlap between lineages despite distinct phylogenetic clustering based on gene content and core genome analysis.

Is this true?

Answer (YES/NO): NO